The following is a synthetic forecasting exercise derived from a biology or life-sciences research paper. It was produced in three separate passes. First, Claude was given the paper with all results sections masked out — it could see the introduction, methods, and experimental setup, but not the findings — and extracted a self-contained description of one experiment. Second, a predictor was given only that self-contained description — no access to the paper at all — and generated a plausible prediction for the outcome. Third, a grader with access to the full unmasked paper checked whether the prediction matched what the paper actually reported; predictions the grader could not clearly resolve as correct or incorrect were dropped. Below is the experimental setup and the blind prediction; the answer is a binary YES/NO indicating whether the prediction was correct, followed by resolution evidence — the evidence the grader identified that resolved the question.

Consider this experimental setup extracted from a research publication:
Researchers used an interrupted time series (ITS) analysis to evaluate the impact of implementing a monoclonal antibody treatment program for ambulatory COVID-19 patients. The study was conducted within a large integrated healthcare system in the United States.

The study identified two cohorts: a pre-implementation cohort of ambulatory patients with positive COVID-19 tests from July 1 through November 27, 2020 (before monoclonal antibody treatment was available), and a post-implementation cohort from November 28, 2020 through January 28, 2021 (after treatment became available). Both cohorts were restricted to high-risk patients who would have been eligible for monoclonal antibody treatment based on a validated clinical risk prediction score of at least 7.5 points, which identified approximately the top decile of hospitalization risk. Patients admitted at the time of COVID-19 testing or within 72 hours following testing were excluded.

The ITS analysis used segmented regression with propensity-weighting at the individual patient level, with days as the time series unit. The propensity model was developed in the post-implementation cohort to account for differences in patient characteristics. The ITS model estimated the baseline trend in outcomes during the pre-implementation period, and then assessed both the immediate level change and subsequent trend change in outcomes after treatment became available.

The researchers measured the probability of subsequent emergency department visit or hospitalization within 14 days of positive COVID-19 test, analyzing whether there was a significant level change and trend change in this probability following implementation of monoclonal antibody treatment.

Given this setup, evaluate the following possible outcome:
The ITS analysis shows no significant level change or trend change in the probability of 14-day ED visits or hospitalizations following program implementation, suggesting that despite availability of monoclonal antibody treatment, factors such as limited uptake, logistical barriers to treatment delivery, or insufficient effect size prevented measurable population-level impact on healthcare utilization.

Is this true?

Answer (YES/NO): NO